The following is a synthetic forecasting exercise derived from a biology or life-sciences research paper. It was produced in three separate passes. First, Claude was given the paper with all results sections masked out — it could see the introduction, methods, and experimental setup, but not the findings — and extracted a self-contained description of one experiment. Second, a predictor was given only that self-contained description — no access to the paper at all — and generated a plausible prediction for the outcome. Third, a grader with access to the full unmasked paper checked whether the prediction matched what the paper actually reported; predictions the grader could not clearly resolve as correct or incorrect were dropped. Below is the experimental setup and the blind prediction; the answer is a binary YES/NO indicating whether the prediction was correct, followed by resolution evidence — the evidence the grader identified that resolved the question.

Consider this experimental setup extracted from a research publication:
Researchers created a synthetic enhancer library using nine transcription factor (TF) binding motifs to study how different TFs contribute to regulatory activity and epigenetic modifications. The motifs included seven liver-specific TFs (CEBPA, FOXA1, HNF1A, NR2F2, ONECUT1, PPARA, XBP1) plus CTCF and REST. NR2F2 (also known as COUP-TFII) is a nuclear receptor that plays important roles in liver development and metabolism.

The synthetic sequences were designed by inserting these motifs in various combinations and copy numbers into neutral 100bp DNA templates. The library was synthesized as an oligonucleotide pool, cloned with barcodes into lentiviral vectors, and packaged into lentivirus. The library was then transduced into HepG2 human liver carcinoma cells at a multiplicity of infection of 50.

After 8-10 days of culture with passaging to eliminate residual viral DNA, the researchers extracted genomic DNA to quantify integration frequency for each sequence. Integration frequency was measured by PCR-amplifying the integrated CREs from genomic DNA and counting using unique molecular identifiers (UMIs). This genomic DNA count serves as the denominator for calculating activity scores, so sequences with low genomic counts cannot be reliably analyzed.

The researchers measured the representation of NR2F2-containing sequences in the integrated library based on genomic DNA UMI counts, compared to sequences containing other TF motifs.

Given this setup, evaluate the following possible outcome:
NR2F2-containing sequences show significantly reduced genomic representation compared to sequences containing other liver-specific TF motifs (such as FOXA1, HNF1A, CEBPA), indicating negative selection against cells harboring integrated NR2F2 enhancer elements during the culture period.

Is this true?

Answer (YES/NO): NO